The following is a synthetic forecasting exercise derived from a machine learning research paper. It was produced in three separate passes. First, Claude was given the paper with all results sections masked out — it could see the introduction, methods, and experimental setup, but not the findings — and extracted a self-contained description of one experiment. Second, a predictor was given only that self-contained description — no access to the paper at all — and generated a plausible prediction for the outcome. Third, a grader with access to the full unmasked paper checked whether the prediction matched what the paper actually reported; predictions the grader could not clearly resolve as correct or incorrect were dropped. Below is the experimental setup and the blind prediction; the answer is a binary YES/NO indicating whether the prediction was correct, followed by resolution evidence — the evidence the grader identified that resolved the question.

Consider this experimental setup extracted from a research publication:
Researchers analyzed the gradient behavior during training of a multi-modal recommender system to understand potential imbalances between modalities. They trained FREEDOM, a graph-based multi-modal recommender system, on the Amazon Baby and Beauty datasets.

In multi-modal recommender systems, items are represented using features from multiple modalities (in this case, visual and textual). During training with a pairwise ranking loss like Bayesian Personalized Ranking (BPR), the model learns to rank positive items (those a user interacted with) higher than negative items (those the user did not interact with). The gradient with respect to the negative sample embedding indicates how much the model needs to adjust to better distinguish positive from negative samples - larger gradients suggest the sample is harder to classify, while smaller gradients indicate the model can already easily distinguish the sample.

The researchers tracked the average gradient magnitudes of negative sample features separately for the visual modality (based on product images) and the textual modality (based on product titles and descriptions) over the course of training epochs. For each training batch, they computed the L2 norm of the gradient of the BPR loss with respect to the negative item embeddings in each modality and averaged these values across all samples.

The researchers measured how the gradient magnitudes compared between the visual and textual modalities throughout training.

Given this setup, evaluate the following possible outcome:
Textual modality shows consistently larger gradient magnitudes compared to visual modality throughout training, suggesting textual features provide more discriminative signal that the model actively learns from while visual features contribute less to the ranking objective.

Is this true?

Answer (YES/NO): NO